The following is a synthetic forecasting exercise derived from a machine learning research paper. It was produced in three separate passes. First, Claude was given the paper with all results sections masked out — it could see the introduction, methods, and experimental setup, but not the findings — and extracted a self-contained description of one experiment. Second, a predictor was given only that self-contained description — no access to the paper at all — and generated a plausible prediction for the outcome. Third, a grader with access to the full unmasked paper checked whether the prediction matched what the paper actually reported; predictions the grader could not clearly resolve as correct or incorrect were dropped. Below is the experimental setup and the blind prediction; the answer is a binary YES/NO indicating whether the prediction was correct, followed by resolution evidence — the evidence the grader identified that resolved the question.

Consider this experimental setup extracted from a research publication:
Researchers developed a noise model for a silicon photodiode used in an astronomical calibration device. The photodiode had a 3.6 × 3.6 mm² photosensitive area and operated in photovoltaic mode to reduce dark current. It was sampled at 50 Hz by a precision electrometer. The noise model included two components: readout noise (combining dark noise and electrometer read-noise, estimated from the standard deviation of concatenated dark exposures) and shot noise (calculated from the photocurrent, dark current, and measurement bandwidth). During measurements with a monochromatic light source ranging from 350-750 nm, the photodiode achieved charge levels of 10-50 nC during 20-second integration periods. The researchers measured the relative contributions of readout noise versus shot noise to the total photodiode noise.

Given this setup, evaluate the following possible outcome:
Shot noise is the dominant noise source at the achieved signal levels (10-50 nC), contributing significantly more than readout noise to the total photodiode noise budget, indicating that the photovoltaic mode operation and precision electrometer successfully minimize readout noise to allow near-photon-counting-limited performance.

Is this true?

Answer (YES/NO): NO